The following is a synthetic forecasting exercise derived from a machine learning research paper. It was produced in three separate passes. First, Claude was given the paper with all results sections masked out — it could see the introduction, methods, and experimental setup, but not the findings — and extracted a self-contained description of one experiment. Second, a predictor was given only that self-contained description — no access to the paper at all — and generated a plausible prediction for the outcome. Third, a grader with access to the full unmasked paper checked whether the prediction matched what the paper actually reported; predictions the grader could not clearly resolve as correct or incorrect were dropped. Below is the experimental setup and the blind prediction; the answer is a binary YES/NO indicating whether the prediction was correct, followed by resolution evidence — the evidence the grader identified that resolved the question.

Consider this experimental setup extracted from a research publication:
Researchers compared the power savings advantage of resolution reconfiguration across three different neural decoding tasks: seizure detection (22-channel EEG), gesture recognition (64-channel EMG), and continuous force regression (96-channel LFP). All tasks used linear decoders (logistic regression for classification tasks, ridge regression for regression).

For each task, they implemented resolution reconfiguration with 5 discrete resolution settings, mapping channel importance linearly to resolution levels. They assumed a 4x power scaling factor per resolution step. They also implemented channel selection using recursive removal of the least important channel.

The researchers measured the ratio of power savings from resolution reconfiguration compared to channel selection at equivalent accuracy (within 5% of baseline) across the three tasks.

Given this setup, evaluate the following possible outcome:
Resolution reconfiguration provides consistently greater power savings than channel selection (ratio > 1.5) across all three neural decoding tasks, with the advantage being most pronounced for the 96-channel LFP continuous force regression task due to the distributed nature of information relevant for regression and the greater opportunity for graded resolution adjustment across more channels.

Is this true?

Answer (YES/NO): NO